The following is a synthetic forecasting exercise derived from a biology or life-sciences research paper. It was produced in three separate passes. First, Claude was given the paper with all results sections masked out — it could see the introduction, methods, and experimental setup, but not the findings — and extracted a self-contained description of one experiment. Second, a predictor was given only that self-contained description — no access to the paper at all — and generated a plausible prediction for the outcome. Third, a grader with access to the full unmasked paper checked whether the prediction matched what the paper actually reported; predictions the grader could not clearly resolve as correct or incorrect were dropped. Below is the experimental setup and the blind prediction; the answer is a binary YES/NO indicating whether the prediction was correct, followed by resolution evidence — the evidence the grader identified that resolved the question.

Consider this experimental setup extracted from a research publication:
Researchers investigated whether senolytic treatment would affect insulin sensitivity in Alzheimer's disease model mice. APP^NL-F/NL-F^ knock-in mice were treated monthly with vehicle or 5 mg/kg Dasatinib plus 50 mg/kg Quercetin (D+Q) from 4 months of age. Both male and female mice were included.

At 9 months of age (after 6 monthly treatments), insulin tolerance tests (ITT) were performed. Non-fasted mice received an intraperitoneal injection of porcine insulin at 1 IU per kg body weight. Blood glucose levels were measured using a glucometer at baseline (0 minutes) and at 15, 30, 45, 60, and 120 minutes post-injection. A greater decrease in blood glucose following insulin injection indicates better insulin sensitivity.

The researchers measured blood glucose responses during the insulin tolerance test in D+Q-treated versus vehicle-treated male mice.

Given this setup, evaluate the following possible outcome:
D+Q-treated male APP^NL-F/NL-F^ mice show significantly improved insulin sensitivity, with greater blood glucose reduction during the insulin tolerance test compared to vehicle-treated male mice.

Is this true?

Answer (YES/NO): NO